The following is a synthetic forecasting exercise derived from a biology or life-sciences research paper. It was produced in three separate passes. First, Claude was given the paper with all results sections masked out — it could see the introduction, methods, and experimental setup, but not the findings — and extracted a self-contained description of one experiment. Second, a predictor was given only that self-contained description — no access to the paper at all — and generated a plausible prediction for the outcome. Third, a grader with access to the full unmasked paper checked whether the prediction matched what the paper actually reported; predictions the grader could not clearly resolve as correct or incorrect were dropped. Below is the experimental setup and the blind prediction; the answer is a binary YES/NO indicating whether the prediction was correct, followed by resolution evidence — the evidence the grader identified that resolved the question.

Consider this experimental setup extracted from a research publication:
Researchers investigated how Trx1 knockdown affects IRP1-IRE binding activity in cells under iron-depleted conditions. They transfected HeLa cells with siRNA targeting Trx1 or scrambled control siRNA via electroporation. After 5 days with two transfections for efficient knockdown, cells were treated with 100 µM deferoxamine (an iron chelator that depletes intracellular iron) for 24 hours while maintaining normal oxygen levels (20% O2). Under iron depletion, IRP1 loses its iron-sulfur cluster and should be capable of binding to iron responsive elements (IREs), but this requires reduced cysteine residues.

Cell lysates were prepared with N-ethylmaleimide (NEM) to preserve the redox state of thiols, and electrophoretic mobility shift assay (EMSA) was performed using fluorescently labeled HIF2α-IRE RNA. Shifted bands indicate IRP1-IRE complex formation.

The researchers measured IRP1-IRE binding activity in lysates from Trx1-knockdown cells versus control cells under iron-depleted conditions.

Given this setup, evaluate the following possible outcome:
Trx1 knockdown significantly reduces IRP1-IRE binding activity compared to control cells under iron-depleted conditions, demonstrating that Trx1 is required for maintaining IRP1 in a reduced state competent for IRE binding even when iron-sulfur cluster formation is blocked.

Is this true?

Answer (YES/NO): YES